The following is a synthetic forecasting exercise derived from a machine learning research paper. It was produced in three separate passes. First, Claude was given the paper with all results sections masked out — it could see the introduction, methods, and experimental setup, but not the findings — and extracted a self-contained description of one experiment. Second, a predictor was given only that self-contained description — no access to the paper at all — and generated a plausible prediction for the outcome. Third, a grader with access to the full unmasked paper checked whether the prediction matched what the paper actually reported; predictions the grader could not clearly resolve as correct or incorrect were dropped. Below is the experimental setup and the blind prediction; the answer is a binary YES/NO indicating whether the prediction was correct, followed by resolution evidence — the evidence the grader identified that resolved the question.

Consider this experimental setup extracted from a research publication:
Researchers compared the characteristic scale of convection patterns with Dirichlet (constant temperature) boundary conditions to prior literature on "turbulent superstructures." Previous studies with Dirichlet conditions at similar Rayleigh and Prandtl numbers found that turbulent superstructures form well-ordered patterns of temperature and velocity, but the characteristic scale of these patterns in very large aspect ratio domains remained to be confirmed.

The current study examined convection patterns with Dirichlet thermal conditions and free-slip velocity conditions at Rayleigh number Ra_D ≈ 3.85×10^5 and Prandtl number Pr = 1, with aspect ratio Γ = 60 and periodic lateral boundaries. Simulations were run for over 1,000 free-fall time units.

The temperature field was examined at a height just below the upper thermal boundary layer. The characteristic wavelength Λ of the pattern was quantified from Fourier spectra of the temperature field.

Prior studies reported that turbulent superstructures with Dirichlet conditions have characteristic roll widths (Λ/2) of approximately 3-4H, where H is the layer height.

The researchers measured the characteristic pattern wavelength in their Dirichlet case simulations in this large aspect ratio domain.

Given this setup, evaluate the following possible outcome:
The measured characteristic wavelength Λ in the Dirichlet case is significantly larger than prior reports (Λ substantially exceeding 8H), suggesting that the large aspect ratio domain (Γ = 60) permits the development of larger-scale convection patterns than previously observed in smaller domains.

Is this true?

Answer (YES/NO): NO